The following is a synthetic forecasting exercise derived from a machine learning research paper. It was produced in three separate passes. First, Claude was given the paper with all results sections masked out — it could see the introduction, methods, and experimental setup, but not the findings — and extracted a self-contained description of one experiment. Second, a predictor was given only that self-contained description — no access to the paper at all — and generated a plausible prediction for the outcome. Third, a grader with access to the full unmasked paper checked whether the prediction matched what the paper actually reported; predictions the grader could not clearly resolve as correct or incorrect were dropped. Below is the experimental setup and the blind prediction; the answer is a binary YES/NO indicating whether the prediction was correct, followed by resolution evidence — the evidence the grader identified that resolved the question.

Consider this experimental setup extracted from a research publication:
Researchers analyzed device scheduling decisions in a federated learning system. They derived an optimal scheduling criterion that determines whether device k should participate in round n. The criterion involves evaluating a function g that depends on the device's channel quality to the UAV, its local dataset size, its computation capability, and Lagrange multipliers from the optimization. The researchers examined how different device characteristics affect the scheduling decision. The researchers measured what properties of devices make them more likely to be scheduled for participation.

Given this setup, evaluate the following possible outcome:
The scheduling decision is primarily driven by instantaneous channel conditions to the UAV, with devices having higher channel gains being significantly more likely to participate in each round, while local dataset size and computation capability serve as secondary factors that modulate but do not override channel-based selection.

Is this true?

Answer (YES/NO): NO